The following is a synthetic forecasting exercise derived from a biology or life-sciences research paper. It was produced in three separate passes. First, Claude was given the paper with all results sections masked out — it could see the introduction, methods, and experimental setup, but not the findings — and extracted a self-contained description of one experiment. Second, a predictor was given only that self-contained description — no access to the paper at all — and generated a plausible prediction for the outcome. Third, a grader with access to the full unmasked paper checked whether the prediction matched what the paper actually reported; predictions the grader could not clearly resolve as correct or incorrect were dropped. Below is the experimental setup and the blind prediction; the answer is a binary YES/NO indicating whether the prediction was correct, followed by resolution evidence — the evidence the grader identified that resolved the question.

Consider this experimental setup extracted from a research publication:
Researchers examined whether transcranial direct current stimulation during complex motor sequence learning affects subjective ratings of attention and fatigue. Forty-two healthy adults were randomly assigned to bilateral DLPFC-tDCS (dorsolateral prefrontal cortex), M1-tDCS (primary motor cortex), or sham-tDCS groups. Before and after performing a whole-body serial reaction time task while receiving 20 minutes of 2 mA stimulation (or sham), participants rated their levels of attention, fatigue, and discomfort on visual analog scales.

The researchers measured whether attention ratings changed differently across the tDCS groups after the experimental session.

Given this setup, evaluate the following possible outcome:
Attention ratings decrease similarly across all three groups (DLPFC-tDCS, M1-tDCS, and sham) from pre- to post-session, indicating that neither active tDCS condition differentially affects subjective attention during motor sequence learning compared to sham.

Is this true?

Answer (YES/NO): YES